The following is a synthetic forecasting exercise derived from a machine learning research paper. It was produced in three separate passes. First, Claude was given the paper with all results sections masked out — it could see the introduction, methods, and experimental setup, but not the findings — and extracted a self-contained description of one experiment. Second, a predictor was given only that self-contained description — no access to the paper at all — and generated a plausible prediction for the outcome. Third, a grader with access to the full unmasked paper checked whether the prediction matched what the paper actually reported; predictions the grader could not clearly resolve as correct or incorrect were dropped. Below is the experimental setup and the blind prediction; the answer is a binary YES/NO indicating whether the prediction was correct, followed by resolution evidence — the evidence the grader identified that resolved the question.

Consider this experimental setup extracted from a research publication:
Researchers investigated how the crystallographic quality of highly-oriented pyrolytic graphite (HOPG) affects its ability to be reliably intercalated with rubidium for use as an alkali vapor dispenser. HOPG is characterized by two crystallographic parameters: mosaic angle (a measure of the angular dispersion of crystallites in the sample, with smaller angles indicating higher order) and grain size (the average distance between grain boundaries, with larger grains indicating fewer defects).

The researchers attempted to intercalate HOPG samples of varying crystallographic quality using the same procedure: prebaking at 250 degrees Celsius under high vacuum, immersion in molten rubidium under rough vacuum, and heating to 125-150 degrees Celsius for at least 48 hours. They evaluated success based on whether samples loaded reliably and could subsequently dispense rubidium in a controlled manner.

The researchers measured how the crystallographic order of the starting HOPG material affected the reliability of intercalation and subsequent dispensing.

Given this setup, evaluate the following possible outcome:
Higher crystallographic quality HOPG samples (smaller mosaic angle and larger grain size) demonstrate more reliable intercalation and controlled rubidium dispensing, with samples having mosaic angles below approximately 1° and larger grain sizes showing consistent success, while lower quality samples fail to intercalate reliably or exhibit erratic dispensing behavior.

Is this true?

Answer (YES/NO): YES